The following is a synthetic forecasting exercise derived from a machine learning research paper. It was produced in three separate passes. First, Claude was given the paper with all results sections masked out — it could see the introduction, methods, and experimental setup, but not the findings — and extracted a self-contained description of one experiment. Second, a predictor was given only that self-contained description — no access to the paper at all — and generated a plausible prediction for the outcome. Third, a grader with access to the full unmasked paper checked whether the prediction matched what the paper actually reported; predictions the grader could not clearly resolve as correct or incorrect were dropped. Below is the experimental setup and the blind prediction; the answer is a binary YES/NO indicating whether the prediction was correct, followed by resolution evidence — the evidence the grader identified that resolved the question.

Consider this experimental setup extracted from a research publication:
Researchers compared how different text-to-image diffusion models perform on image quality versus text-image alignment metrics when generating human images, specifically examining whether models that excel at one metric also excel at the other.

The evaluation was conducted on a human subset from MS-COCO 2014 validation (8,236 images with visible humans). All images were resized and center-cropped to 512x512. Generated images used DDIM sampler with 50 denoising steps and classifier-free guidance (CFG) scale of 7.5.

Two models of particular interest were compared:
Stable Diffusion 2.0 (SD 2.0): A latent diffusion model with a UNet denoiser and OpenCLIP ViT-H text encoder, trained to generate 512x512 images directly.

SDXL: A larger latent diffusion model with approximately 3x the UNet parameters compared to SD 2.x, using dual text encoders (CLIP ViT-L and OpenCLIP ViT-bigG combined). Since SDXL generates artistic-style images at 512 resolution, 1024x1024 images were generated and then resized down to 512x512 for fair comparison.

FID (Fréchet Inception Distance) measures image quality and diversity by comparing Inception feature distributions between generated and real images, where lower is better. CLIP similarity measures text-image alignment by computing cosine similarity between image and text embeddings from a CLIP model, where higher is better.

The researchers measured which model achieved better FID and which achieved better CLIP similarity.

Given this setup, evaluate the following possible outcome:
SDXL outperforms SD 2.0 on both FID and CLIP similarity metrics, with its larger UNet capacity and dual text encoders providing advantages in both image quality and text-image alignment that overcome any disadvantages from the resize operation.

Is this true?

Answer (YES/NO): NO